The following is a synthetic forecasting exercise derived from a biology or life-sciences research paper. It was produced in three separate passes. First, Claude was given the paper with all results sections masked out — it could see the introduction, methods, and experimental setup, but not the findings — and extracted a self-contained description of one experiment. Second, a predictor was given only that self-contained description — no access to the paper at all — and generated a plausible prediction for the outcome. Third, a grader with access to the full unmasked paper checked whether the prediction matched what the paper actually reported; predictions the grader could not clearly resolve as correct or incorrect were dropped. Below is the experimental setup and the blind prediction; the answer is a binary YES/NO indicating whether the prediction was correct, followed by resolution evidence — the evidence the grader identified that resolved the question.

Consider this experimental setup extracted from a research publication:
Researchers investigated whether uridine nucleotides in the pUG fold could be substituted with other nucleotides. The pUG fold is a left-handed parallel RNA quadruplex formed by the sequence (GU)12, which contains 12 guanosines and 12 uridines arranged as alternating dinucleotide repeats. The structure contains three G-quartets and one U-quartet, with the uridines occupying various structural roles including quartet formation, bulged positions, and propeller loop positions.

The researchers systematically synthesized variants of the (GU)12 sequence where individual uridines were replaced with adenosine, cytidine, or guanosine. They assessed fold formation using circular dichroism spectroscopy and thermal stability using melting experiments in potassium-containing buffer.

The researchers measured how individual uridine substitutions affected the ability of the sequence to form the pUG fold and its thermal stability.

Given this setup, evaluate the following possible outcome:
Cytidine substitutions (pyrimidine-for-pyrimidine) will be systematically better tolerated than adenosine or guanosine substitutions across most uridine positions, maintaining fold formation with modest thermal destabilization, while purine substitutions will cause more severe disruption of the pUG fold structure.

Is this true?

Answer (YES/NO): NO